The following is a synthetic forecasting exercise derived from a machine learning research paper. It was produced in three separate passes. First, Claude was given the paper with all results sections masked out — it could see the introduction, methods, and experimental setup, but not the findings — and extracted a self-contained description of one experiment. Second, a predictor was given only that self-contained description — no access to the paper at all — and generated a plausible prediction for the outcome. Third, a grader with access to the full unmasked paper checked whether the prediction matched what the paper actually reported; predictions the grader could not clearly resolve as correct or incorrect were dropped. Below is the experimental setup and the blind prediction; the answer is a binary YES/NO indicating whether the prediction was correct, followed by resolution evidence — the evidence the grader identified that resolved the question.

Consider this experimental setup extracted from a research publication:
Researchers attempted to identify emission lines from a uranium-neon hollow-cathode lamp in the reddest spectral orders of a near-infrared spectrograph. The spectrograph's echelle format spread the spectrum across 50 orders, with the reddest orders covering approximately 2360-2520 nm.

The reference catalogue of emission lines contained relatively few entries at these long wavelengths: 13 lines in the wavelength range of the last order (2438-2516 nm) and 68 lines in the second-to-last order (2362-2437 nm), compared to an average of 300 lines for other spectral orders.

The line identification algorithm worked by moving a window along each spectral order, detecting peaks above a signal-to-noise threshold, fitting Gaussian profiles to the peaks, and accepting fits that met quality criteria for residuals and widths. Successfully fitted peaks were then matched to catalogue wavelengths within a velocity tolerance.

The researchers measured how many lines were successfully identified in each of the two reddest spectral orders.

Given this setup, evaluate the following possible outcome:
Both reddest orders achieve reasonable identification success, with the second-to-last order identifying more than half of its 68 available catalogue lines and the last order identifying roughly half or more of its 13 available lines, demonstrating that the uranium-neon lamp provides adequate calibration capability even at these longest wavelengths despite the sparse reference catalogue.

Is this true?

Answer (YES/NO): NO